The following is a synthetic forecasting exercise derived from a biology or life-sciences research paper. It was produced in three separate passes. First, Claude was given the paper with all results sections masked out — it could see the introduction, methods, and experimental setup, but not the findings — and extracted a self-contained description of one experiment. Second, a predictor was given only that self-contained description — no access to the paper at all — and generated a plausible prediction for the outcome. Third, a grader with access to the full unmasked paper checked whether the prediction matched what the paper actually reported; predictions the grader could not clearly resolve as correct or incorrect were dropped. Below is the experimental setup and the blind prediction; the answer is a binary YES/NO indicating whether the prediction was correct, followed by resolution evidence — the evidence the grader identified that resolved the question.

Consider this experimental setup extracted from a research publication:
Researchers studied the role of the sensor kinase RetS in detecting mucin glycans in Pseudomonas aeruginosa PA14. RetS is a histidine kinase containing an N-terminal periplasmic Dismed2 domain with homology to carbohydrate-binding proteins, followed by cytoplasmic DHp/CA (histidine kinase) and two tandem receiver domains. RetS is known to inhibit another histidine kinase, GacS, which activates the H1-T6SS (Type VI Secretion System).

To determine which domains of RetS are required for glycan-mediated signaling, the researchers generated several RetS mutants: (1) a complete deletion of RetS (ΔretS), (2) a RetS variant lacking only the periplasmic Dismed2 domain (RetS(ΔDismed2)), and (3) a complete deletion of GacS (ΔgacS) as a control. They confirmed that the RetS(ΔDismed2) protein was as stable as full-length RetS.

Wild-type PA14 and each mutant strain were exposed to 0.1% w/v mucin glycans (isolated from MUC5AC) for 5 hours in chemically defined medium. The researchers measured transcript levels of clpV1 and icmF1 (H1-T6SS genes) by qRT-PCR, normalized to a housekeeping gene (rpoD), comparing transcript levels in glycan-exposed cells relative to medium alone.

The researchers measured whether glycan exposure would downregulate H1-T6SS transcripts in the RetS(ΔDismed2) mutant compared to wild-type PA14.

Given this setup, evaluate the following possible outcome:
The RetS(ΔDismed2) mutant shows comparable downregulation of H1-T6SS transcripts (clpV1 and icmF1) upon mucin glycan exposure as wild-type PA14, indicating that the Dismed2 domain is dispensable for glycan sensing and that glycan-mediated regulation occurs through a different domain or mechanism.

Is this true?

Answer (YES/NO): NO